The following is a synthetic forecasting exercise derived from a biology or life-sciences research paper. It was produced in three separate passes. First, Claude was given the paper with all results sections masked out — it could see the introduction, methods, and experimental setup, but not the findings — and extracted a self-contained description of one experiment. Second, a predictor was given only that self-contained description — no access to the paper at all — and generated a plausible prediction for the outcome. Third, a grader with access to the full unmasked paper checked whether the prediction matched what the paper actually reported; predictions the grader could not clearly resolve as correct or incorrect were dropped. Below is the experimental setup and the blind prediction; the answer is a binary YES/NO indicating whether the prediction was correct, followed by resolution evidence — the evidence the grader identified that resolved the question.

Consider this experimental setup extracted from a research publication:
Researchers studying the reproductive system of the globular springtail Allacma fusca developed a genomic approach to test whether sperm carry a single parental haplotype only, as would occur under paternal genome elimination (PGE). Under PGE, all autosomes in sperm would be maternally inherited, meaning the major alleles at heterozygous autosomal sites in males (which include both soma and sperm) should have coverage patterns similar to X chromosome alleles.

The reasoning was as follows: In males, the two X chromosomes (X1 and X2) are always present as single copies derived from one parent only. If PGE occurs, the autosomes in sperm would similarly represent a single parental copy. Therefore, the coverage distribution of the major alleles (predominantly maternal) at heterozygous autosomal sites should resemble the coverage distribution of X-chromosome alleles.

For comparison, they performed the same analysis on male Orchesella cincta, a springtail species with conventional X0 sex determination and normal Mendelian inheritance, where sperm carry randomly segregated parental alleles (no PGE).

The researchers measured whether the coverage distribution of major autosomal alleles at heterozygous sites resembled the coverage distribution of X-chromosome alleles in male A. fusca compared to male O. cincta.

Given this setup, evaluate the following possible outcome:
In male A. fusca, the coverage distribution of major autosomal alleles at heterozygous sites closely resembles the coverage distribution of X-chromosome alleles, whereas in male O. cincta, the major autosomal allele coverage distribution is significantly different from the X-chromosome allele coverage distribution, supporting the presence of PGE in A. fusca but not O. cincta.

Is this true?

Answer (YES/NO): YES